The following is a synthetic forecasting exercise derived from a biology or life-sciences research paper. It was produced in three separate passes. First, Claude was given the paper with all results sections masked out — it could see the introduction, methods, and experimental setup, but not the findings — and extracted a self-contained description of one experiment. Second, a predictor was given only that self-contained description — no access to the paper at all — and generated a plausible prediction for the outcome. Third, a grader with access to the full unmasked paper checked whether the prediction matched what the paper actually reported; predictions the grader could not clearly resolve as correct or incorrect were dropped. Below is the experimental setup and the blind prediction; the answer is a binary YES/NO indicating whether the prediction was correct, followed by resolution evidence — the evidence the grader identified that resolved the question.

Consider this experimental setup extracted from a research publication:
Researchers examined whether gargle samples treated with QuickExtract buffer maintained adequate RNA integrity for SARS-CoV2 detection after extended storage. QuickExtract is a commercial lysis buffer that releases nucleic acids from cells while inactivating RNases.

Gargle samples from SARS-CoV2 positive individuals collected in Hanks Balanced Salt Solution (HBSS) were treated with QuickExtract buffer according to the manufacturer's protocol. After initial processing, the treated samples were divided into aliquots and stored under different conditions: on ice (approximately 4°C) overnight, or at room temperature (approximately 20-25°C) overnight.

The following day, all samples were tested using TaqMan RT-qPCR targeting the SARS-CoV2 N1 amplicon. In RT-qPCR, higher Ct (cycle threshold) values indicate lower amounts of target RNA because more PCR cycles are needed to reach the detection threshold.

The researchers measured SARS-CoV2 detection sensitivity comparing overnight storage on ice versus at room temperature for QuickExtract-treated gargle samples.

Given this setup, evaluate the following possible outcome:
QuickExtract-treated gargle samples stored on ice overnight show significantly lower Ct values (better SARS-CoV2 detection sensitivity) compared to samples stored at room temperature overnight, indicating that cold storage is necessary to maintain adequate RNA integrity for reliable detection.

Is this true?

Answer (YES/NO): NO